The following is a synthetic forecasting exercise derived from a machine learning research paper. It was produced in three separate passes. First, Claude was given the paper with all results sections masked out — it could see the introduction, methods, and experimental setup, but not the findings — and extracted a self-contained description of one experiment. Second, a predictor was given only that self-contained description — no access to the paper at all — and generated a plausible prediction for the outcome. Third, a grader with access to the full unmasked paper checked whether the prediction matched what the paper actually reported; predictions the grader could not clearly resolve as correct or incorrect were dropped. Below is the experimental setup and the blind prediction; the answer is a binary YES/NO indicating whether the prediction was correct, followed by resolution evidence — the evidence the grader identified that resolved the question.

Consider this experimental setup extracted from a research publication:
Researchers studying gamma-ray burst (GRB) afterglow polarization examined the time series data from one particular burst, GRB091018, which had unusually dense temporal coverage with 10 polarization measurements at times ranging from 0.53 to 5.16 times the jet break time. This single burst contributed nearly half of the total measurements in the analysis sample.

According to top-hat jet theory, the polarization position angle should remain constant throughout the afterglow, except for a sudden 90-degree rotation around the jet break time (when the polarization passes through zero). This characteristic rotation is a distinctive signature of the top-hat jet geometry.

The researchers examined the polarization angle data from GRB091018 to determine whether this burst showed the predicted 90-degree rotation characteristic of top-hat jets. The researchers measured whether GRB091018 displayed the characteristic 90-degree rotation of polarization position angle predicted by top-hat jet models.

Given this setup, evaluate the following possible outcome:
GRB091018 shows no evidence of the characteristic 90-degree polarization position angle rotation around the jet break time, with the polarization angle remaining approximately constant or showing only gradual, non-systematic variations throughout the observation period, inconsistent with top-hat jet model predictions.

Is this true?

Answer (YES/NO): NO